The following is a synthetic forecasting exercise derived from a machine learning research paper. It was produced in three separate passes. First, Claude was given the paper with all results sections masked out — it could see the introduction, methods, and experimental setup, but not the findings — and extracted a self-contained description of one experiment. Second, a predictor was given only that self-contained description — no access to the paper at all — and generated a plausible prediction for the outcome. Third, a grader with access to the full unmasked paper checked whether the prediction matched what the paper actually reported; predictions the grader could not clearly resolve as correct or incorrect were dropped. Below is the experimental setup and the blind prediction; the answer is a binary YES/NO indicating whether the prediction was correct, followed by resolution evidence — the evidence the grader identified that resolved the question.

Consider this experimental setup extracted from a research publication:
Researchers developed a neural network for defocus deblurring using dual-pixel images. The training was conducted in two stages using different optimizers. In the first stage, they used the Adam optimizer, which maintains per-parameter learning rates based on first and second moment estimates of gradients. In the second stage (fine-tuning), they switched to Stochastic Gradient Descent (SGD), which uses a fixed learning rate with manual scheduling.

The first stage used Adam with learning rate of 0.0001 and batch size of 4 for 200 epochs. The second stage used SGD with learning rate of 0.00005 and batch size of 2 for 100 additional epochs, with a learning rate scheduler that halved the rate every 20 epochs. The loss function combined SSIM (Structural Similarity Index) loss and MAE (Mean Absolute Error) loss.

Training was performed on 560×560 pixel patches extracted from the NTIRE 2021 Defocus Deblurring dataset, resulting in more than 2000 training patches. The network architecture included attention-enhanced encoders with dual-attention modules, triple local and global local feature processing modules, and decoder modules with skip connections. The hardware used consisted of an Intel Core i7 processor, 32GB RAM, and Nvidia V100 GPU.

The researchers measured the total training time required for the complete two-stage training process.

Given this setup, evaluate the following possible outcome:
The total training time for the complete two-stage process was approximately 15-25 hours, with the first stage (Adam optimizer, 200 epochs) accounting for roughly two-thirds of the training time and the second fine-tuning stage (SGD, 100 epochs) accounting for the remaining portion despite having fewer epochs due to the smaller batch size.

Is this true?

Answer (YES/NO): NO